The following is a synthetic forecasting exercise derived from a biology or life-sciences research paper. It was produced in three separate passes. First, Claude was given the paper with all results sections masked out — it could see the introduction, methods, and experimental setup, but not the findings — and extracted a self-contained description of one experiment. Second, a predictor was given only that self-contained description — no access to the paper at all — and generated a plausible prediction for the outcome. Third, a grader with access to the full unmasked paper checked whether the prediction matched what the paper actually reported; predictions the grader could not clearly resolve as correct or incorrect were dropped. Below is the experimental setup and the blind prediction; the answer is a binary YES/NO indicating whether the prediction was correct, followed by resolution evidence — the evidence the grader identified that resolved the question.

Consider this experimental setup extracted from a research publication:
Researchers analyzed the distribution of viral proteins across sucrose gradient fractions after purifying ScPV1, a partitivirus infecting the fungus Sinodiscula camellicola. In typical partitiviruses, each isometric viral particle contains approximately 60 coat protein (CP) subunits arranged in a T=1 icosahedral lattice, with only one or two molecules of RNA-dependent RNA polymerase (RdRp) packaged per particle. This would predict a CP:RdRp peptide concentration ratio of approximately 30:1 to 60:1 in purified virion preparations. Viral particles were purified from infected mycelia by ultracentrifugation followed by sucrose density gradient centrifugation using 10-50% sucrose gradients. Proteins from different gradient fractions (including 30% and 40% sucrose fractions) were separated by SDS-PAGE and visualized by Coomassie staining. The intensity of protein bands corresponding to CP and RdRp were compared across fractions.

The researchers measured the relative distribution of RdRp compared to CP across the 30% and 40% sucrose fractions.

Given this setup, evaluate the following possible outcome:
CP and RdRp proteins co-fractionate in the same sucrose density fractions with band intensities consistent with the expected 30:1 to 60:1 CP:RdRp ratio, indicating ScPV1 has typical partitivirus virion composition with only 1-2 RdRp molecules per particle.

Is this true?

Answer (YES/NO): NO